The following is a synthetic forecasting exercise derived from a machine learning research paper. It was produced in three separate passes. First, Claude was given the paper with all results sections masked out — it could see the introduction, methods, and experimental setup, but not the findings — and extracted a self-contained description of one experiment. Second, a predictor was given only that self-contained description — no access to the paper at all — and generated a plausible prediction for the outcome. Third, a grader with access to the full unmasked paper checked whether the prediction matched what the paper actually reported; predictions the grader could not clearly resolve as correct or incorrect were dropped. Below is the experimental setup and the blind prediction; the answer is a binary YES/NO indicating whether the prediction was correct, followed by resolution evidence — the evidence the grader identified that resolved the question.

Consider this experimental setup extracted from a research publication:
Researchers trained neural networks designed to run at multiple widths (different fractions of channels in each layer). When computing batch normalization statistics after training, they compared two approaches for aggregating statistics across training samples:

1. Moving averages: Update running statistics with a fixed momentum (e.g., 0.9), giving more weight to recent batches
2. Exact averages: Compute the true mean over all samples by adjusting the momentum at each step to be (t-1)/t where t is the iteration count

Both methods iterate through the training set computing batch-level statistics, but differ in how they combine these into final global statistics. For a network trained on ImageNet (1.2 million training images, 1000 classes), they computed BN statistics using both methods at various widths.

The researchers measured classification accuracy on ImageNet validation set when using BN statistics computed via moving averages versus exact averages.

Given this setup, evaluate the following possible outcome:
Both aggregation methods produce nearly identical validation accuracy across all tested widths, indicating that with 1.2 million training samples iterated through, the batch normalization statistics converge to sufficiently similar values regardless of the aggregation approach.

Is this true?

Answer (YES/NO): NO